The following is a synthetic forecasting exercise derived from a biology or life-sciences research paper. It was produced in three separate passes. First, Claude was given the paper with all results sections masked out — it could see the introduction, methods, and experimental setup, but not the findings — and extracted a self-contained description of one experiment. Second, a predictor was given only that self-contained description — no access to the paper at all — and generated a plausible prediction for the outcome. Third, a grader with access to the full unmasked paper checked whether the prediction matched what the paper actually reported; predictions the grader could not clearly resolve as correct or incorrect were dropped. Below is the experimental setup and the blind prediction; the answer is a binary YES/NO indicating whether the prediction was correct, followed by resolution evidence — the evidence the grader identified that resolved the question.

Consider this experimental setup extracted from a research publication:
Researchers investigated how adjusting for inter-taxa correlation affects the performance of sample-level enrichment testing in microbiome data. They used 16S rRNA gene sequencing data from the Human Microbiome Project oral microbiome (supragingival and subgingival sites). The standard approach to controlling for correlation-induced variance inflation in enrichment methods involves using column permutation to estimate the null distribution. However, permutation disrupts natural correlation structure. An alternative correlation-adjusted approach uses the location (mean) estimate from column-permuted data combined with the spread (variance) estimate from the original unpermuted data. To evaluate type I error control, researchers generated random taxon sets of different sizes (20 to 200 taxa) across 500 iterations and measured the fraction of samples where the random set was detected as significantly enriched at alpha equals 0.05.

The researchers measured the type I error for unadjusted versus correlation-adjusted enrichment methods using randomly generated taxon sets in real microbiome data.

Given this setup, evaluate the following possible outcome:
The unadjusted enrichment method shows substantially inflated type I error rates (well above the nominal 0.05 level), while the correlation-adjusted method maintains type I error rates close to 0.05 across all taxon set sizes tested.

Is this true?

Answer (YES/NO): NO